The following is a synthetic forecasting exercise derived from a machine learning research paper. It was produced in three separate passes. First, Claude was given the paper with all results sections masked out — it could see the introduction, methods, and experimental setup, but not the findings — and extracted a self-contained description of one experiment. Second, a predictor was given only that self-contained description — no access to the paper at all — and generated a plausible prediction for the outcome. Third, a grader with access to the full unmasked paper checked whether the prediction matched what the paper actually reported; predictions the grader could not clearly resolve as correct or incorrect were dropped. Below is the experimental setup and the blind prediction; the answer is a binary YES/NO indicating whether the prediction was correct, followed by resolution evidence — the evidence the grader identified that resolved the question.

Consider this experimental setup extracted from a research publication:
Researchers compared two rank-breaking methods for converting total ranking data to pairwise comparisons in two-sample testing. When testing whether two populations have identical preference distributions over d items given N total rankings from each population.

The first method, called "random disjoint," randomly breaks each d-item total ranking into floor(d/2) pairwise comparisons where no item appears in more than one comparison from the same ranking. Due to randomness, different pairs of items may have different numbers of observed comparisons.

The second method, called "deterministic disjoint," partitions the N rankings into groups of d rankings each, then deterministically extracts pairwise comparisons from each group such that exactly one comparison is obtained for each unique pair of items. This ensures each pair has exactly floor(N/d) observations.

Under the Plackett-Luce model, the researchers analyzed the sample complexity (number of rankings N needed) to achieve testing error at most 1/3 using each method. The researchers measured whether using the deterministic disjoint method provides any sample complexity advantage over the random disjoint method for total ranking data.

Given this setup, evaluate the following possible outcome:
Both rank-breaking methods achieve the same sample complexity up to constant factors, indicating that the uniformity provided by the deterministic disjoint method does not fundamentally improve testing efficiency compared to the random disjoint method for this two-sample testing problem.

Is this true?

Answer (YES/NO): NO